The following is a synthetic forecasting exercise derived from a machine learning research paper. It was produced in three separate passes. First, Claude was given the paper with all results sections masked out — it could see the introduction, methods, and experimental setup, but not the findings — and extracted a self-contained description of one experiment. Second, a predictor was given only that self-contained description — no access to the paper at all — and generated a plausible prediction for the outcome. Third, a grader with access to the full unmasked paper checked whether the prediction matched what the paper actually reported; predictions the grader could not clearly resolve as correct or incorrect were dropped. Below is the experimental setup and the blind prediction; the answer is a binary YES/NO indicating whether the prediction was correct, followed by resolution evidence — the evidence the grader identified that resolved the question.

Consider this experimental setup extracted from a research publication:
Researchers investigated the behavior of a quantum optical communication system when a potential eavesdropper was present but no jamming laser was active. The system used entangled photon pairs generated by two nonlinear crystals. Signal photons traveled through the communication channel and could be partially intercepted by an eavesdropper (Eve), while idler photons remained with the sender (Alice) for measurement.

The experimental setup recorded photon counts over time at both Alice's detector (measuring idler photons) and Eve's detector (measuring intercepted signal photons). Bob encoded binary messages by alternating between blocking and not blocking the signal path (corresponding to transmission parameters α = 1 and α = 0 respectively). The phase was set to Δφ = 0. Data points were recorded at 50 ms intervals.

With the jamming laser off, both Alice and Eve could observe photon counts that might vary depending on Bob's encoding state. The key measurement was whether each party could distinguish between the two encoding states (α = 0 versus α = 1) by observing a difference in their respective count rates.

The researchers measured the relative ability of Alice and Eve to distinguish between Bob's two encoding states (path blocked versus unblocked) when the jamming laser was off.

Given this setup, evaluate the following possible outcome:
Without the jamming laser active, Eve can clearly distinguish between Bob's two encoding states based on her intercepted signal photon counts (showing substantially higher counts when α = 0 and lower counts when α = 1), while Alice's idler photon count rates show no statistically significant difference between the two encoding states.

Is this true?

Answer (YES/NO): NO